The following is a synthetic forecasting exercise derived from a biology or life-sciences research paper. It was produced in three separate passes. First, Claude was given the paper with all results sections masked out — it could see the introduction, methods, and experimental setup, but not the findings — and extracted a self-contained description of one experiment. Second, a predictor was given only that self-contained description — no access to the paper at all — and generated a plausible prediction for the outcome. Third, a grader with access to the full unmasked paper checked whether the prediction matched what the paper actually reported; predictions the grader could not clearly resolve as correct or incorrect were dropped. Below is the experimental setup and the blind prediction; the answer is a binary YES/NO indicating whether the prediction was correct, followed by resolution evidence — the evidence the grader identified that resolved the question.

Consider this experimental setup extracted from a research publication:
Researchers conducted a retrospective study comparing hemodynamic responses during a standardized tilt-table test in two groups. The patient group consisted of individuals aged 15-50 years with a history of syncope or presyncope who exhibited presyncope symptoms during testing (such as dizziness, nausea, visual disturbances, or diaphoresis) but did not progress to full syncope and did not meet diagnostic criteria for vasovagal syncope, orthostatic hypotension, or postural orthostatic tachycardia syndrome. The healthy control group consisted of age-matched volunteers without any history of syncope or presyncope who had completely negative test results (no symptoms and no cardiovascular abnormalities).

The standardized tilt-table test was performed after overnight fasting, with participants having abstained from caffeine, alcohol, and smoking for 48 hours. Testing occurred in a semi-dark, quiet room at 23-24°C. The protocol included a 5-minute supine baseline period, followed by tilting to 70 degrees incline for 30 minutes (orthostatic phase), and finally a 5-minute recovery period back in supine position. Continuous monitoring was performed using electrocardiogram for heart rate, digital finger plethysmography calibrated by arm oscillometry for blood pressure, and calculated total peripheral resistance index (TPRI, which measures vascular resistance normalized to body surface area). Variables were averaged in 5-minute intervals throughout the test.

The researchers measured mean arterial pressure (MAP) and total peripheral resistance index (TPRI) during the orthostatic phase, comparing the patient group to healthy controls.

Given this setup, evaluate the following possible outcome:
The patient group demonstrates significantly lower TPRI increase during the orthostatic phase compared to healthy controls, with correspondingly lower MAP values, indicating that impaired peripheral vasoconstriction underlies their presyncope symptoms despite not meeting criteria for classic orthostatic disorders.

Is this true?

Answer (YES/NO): NO